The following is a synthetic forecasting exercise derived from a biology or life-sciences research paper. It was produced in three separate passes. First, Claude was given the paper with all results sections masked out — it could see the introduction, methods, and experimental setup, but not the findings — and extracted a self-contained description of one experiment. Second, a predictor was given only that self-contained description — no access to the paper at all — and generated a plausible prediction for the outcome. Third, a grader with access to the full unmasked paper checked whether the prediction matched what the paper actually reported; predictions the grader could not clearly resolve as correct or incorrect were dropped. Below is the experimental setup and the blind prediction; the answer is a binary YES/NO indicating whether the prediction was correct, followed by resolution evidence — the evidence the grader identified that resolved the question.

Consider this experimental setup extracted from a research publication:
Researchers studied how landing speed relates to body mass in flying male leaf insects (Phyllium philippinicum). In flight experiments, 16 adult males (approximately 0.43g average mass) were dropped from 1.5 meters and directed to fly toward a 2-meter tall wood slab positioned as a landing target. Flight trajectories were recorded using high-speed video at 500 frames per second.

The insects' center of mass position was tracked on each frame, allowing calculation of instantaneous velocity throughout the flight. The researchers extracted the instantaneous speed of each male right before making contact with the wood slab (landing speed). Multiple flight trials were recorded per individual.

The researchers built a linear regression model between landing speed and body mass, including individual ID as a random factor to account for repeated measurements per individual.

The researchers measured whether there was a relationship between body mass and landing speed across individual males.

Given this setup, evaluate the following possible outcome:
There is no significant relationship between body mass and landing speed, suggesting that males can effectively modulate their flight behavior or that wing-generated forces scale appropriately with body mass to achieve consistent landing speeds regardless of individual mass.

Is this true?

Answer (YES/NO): NO